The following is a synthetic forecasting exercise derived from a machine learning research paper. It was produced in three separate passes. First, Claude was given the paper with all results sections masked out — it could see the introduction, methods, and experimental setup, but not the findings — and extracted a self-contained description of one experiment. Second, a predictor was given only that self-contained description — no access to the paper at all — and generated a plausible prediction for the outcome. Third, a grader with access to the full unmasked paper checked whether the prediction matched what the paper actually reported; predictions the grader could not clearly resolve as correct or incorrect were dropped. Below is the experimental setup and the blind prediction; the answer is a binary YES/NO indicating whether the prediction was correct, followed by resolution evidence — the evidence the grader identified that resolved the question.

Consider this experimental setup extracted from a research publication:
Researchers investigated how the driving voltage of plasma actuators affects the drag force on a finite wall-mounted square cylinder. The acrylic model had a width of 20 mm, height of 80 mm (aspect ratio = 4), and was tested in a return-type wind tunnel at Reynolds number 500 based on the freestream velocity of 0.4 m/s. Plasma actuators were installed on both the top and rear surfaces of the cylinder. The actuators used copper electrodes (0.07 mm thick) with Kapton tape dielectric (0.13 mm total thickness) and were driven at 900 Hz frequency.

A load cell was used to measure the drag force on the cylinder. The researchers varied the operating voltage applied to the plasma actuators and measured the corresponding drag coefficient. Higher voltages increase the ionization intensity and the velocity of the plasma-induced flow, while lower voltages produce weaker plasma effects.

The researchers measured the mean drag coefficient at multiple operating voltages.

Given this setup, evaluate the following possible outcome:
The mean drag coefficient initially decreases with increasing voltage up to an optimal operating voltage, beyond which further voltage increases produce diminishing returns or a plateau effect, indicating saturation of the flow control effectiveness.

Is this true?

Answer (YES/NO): NO